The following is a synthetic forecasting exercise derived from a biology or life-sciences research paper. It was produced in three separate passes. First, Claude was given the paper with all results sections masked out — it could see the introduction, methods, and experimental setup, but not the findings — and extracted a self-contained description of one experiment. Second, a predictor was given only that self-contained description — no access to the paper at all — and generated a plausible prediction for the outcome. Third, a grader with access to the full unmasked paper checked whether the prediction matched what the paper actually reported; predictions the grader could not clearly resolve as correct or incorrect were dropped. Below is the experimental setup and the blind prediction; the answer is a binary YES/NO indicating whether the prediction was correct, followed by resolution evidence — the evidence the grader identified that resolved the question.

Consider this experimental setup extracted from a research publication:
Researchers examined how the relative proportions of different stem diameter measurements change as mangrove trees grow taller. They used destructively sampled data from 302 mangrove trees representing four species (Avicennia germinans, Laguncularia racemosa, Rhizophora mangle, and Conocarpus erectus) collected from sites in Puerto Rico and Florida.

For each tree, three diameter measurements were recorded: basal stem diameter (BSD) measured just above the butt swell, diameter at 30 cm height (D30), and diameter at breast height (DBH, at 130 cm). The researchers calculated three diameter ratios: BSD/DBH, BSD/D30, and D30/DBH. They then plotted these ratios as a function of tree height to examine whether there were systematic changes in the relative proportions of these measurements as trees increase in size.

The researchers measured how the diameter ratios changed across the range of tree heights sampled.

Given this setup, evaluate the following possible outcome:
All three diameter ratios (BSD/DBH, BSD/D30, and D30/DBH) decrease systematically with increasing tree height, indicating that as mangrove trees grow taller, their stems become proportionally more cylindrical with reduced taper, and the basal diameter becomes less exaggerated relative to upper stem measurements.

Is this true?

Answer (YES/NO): YES